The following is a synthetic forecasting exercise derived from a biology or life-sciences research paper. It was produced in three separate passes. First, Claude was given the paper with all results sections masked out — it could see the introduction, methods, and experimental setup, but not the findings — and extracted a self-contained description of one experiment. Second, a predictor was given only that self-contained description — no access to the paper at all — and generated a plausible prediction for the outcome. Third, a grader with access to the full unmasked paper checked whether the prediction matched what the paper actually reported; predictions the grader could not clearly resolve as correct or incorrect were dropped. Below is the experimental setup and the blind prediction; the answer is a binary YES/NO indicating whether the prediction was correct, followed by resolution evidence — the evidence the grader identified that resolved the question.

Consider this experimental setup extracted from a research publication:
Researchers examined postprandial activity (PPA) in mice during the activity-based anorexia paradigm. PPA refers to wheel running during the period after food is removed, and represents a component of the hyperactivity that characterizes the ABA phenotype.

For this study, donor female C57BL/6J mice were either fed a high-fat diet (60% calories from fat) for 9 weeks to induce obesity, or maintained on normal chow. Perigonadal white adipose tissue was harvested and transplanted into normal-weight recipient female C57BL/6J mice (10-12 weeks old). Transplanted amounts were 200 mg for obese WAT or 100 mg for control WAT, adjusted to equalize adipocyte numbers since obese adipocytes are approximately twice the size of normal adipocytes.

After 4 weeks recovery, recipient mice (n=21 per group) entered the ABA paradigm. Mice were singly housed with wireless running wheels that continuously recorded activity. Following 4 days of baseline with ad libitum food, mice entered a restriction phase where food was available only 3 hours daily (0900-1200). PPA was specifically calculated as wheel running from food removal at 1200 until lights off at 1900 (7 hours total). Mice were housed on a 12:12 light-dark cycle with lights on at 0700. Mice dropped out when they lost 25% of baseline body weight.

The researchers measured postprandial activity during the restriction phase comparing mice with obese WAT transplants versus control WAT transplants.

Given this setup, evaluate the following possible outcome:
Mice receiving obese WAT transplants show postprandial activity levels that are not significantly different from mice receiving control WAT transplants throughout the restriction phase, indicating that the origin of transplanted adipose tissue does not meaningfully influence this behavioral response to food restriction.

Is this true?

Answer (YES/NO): YES